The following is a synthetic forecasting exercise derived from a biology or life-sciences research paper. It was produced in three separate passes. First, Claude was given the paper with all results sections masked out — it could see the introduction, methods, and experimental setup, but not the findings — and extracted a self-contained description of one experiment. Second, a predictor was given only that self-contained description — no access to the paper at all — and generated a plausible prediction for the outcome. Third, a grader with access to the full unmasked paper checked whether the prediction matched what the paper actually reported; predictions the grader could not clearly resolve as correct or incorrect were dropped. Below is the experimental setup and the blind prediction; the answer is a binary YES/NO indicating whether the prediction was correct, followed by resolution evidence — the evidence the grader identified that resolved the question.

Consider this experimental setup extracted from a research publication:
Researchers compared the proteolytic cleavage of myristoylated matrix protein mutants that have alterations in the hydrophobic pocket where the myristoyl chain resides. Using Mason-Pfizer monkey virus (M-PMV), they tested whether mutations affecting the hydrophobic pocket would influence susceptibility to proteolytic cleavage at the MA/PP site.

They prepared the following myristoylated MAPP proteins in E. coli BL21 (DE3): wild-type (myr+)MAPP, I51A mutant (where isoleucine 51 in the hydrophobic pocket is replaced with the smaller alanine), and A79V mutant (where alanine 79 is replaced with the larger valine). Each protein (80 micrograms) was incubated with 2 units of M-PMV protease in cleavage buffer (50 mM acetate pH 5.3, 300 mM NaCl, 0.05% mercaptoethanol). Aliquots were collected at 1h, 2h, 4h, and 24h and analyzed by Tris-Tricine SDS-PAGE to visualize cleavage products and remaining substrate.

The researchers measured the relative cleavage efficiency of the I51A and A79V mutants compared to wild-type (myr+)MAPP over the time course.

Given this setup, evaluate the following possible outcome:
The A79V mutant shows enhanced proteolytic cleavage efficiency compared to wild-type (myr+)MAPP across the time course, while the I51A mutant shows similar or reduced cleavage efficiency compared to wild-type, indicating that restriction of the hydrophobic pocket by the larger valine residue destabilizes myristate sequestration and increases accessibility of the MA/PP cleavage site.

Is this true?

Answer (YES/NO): NO